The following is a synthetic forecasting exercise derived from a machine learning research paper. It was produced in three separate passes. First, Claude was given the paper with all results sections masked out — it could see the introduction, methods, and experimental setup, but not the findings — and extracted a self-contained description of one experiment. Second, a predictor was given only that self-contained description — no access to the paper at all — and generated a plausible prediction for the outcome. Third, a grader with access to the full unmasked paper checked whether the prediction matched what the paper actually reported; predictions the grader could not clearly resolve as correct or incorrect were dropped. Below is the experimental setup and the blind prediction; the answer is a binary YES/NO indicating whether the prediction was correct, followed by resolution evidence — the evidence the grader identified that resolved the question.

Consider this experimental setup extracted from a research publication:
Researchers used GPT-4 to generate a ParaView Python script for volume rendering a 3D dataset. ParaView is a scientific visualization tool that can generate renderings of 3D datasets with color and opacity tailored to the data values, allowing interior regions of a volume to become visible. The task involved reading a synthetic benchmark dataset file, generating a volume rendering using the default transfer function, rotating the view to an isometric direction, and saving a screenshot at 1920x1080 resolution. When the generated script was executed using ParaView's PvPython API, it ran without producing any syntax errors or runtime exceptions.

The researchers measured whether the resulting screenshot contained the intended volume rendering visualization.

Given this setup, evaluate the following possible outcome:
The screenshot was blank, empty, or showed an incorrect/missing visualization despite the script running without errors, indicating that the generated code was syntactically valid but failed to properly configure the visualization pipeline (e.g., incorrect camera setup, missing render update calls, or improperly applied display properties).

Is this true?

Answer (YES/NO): YES